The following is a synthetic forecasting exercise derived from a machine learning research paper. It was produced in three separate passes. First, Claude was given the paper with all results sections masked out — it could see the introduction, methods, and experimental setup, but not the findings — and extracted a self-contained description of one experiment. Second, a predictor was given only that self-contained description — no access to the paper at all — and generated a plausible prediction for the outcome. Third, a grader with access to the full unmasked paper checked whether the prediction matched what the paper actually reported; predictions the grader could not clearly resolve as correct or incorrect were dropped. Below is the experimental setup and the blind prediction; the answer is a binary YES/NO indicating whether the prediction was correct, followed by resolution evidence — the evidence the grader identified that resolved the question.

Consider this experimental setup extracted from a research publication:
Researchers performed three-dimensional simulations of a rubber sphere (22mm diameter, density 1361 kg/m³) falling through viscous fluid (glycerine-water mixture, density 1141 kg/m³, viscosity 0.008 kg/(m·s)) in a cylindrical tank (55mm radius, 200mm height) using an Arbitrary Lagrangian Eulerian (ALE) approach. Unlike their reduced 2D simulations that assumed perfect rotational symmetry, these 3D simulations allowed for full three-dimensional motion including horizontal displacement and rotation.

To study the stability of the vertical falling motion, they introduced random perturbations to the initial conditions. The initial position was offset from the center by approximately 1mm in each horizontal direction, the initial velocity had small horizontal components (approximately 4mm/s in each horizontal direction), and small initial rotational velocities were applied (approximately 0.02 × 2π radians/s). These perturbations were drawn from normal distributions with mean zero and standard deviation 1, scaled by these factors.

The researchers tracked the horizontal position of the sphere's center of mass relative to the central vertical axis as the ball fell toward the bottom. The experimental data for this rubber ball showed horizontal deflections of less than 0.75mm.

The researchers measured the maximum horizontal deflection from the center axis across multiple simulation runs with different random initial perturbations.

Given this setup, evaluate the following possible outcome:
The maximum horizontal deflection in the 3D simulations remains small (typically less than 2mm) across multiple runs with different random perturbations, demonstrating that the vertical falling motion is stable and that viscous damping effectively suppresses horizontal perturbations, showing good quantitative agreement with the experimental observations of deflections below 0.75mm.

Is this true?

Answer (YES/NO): NO